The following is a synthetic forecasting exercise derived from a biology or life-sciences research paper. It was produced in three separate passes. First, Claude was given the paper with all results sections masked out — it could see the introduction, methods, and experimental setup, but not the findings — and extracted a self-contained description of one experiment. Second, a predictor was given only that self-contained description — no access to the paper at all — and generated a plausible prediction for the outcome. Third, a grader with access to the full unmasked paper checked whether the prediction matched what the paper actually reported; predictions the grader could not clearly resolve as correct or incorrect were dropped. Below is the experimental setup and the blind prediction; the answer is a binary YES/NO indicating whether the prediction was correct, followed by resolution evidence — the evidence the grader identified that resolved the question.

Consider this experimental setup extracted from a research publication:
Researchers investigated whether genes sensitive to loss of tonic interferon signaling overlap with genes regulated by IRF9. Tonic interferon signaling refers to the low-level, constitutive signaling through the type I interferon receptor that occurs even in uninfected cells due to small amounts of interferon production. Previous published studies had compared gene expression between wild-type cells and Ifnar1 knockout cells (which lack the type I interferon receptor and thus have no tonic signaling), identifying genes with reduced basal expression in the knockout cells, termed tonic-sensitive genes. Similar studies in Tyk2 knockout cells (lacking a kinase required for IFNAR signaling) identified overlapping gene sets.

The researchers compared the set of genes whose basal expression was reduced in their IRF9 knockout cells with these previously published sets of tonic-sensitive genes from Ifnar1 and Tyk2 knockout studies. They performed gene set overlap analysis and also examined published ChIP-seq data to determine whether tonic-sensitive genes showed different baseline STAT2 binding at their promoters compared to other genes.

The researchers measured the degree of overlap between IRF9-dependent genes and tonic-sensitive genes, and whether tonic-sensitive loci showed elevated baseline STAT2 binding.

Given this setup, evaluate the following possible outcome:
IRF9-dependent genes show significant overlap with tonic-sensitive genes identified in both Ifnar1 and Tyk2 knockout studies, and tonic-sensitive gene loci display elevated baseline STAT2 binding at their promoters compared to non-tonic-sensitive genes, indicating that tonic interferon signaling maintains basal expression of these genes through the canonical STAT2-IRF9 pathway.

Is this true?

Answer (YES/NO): YES